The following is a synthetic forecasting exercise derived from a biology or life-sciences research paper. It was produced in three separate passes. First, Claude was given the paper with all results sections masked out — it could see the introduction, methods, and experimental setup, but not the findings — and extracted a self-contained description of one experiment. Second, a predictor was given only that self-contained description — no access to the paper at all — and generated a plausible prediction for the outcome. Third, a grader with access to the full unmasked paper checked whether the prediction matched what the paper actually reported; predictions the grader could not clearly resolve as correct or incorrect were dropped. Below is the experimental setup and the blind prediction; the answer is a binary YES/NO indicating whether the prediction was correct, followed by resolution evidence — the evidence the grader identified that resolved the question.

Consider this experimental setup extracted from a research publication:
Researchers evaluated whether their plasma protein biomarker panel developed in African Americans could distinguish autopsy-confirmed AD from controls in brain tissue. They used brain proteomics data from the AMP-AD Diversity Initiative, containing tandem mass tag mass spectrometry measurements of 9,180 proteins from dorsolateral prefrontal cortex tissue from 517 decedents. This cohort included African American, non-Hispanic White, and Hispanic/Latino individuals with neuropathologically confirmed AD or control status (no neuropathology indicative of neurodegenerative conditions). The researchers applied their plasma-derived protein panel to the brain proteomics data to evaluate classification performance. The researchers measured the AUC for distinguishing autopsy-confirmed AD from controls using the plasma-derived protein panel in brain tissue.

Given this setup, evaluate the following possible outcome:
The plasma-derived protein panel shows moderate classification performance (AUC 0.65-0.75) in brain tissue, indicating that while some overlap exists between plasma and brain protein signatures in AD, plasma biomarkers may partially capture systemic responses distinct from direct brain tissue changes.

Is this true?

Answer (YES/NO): NO